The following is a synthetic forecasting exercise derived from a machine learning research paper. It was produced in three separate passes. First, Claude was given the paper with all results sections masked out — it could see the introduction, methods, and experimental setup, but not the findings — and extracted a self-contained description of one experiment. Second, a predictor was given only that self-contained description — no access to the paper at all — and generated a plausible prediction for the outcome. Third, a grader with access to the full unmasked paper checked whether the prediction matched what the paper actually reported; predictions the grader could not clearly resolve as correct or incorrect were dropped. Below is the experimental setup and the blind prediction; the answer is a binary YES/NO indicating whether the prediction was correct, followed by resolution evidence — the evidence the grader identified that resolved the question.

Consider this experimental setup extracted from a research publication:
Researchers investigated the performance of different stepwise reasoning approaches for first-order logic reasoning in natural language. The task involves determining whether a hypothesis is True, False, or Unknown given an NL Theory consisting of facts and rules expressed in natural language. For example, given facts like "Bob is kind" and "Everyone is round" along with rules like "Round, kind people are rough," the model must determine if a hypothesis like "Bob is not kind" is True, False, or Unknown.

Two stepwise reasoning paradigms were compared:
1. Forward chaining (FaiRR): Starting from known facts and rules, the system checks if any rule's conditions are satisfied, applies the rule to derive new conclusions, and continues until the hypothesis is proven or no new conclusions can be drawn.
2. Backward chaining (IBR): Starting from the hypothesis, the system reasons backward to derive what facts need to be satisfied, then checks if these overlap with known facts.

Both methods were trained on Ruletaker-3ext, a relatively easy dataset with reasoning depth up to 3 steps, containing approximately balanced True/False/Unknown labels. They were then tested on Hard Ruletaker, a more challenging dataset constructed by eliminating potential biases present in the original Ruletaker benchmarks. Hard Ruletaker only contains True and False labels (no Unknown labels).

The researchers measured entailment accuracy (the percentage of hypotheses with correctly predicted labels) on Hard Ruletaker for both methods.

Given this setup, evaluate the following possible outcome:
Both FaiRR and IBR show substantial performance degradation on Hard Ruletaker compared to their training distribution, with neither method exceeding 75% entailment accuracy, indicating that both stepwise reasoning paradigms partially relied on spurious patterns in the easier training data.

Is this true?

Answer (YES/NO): YES